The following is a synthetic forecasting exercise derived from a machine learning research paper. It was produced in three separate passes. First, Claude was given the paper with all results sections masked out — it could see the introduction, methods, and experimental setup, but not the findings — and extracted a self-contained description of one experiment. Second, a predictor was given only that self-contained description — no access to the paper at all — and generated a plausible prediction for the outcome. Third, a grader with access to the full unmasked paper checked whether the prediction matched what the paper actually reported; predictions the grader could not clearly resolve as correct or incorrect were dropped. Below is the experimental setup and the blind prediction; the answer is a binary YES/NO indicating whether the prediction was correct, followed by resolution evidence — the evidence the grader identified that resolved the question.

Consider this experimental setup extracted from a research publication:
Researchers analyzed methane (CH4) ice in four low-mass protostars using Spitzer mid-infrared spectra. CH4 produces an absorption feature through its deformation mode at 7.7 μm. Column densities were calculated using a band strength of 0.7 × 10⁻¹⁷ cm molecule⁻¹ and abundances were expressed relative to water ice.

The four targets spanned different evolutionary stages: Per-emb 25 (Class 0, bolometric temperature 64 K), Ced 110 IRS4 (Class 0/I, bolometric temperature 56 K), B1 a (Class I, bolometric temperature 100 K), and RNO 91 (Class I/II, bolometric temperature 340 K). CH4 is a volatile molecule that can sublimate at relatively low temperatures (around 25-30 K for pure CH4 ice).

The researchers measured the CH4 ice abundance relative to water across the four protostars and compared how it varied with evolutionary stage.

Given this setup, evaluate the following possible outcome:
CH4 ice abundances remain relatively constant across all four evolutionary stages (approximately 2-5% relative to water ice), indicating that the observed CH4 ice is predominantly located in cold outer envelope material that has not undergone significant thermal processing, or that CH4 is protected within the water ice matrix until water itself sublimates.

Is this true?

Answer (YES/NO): NO